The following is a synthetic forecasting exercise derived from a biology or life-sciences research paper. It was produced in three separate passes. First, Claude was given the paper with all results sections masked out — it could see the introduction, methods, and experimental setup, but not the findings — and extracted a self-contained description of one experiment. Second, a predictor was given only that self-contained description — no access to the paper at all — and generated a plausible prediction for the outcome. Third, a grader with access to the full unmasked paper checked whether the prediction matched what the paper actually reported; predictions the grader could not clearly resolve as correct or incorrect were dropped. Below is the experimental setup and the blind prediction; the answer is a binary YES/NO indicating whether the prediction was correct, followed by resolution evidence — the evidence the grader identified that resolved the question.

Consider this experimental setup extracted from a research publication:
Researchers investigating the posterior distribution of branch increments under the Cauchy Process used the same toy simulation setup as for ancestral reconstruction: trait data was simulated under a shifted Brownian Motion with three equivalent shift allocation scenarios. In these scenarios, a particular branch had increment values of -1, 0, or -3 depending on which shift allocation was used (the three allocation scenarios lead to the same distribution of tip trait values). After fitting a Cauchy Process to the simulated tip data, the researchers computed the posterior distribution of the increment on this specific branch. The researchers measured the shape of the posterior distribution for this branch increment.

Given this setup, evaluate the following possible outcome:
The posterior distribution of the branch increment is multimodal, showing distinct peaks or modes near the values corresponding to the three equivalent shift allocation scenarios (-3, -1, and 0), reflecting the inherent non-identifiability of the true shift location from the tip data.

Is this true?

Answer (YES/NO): YES